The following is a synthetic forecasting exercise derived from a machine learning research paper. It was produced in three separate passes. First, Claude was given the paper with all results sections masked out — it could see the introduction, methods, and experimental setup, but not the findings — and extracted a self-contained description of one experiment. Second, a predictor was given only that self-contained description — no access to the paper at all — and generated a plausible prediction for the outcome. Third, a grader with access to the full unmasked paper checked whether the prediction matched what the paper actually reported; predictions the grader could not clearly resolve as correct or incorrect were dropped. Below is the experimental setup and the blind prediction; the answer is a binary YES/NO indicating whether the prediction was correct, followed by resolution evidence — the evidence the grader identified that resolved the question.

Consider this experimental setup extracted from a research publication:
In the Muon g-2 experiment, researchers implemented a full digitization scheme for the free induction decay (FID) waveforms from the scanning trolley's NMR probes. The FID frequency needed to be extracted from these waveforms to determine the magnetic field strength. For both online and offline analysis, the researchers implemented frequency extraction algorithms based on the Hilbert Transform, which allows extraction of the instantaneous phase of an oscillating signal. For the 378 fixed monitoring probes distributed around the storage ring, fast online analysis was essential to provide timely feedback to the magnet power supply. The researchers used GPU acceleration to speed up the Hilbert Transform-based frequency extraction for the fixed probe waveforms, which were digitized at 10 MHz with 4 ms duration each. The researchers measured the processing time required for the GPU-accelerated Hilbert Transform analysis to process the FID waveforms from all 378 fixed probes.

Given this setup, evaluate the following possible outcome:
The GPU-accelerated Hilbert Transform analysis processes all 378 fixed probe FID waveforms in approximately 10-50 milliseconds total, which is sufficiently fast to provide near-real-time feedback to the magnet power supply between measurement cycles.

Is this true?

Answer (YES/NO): NO